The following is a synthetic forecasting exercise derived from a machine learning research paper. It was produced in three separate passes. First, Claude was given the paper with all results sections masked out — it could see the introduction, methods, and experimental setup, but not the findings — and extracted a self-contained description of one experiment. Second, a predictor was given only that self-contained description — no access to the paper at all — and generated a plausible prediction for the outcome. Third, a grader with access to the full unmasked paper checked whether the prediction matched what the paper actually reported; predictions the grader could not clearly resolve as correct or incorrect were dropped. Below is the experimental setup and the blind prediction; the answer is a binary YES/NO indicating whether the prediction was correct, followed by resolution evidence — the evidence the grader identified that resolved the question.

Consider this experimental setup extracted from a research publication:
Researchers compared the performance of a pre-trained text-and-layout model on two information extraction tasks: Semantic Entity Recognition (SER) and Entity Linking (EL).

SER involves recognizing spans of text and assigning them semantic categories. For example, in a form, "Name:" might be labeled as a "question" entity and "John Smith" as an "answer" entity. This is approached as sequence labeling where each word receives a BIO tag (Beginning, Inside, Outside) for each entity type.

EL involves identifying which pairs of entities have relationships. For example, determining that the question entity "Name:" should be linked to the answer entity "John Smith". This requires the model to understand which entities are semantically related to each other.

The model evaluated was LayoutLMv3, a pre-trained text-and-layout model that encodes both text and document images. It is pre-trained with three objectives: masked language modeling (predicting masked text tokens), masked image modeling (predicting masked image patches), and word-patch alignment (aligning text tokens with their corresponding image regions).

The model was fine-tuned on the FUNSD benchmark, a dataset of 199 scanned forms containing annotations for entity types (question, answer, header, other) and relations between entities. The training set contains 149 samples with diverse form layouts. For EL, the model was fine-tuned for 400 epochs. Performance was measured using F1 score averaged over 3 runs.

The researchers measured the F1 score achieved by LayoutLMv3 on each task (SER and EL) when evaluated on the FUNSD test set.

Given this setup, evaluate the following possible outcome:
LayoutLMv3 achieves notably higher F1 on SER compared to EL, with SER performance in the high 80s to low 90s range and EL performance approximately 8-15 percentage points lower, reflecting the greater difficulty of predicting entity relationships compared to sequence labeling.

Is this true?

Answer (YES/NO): NO